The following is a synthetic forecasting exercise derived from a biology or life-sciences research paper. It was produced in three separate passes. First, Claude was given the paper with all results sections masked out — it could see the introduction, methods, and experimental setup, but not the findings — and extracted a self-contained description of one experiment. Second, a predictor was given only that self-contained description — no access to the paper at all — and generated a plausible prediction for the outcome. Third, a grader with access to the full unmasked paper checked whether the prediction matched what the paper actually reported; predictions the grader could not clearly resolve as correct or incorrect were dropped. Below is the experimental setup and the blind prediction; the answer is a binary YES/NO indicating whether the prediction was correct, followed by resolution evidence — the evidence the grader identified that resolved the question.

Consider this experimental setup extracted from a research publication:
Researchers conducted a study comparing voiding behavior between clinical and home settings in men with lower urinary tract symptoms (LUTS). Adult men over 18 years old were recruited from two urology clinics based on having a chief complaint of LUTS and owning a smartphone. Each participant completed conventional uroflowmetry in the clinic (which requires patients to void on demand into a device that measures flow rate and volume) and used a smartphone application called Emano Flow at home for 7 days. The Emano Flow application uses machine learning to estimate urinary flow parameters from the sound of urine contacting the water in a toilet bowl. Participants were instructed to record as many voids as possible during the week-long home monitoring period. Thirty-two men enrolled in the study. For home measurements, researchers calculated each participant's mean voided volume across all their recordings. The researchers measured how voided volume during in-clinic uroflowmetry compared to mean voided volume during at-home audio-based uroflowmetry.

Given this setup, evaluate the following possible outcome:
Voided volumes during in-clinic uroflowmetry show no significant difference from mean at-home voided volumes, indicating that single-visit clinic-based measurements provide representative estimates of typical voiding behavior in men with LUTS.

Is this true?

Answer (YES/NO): NO